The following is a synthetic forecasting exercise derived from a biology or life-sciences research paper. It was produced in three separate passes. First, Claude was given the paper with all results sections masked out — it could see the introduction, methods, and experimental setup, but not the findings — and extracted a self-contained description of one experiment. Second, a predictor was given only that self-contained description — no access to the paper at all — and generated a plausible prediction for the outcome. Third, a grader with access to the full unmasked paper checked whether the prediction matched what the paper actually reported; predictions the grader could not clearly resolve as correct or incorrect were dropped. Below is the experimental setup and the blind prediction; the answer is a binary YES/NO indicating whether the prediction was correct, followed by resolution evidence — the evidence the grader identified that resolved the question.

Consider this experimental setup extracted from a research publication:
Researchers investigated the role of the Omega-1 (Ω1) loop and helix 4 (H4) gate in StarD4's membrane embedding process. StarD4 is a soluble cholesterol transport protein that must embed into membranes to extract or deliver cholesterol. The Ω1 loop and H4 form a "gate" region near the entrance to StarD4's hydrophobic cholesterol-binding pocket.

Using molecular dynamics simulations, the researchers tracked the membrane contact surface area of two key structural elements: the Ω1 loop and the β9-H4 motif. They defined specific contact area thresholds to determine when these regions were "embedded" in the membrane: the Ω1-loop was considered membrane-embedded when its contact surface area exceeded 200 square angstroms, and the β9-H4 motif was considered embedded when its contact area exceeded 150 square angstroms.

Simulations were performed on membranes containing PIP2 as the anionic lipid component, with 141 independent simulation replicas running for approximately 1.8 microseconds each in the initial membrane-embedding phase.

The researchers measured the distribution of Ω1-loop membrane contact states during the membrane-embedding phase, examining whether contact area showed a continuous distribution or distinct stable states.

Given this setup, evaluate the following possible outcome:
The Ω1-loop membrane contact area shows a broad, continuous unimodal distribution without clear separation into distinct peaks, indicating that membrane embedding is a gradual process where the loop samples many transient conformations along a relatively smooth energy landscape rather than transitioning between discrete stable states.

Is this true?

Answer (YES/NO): NO